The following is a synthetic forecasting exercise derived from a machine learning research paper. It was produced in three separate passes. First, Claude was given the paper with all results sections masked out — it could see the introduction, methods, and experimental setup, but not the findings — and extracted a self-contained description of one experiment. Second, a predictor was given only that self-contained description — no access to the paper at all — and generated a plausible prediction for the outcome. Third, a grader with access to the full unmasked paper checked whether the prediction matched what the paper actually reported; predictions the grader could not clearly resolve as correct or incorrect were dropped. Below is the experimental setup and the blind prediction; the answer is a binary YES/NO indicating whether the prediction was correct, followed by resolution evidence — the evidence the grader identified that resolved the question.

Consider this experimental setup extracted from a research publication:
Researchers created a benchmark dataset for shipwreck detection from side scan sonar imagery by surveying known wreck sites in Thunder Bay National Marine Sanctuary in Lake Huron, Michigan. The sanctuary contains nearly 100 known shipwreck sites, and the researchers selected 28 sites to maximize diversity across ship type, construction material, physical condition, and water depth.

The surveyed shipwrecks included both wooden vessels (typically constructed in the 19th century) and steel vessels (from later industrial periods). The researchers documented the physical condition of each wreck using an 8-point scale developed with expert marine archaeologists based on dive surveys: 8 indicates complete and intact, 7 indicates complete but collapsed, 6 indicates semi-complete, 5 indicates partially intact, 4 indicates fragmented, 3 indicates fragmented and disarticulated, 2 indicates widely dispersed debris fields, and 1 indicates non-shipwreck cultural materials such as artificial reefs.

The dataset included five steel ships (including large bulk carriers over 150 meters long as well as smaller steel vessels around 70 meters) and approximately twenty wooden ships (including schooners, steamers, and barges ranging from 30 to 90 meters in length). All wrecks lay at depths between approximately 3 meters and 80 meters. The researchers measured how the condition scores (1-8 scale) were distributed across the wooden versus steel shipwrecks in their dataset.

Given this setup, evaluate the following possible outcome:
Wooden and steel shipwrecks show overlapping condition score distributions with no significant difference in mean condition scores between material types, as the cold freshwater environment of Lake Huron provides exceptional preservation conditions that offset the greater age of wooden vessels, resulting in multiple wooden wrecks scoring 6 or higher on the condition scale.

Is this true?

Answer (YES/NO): NO